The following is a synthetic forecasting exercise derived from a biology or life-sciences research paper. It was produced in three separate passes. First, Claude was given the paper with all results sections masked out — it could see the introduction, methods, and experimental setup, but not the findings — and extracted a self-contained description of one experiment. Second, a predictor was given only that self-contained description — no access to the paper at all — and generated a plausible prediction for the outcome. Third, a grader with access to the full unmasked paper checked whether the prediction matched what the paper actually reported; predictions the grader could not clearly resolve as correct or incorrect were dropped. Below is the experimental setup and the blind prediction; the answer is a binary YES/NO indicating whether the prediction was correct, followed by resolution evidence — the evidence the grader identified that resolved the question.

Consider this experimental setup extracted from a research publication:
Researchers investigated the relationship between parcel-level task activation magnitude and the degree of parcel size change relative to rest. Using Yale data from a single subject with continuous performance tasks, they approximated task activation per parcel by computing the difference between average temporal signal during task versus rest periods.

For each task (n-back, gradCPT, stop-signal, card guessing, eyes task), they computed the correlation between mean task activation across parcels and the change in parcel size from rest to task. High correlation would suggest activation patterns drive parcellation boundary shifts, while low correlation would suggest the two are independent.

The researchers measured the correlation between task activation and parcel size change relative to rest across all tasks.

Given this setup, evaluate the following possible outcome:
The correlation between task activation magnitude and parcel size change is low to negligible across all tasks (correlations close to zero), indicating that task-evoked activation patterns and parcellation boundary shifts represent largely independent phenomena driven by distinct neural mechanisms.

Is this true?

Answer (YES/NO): YES